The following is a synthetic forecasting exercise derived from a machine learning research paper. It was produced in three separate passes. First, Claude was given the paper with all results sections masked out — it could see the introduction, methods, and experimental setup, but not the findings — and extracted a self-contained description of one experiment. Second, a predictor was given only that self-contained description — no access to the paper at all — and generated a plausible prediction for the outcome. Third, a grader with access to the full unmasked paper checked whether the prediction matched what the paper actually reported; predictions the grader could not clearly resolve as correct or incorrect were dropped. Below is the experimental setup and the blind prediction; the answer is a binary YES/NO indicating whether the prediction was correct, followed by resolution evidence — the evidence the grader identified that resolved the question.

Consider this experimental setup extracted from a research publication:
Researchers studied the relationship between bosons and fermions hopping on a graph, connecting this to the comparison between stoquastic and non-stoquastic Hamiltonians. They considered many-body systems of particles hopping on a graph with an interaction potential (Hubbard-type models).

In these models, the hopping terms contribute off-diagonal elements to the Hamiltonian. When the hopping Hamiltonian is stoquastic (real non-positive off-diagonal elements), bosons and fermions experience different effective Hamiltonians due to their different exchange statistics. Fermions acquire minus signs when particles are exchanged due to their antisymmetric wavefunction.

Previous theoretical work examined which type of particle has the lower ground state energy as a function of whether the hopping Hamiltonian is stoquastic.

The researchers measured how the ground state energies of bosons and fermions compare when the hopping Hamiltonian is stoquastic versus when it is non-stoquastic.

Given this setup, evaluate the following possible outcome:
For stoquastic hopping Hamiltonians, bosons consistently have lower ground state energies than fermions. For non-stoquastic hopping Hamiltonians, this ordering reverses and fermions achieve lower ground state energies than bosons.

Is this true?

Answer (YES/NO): NO